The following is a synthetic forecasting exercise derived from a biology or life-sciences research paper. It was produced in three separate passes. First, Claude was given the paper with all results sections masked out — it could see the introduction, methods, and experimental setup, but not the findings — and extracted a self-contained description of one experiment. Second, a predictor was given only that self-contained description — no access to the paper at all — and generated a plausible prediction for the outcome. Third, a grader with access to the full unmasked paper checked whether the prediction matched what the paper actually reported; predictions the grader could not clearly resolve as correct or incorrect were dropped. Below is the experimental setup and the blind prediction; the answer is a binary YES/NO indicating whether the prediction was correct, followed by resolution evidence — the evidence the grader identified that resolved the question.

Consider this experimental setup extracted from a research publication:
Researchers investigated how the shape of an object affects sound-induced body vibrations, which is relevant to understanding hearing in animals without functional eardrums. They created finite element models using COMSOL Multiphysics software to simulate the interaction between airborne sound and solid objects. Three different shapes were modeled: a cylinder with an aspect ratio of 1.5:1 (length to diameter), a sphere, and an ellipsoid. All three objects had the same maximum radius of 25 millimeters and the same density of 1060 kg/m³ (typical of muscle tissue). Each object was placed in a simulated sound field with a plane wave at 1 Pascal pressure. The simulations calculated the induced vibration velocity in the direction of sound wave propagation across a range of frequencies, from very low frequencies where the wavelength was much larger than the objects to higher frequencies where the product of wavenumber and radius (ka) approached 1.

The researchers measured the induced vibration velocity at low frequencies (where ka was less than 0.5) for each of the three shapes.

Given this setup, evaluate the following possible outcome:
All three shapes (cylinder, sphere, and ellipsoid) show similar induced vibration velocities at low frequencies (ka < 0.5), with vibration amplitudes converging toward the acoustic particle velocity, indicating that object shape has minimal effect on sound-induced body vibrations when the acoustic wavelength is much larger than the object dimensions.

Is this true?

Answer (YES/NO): NO